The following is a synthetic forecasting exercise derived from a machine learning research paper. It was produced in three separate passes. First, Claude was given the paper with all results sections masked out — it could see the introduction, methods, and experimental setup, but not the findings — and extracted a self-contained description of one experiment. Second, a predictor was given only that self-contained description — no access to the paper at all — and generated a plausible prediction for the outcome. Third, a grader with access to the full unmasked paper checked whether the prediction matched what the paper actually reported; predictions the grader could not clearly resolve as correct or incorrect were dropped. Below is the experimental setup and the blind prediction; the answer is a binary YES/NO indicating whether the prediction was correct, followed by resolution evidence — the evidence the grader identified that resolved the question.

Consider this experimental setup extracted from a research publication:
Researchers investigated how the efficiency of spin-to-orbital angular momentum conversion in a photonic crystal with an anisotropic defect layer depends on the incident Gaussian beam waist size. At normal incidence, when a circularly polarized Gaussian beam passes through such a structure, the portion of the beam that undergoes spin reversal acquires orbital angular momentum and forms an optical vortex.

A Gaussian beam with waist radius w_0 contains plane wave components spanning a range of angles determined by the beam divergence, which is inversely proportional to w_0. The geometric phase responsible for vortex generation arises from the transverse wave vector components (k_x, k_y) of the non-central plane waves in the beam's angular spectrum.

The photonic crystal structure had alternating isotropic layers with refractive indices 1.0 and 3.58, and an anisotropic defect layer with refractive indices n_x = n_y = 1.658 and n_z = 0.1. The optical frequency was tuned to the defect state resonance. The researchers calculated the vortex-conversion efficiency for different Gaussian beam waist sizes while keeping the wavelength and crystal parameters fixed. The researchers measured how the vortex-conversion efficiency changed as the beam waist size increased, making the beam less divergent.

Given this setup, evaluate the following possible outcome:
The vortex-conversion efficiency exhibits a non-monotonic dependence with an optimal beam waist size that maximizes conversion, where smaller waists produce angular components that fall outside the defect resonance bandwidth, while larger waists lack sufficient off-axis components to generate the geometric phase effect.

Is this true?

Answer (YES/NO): NO